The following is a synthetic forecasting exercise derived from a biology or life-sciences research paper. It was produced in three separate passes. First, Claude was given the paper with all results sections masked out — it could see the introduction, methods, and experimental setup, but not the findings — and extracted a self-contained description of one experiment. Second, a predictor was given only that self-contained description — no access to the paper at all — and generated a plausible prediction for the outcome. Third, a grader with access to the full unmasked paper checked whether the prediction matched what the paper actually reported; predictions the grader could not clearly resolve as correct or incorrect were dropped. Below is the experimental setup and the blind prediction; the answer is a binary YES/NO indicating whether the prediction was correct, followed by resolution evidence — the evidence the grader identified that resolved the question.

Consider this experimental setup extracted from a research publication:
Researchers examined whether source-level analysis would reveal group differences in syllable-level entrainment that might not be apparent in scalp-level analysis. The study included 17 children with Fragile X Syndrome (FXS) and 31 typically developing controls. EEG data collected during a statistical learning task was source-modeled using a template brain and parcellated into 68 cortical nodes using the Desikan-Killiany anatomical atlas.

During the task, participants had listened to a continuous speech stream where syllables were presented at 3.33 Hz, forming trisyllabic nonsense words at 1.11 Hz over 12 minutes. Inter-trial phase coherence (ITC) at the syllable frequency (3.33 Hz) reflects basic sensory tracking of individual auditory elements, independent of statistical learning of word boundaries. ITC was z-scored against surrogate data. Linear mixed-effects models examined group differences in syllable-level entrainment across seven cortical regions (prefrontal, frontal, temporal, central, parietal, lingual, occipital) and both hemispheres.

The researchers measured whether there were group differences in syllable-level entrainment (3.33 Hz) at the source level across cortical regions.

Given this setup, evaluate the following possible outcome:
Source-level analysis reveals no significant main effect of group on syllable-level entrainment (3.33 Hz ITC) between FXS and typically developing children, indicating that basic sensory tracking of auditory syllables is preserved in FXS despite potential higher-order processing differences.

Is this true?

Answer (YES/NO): YES